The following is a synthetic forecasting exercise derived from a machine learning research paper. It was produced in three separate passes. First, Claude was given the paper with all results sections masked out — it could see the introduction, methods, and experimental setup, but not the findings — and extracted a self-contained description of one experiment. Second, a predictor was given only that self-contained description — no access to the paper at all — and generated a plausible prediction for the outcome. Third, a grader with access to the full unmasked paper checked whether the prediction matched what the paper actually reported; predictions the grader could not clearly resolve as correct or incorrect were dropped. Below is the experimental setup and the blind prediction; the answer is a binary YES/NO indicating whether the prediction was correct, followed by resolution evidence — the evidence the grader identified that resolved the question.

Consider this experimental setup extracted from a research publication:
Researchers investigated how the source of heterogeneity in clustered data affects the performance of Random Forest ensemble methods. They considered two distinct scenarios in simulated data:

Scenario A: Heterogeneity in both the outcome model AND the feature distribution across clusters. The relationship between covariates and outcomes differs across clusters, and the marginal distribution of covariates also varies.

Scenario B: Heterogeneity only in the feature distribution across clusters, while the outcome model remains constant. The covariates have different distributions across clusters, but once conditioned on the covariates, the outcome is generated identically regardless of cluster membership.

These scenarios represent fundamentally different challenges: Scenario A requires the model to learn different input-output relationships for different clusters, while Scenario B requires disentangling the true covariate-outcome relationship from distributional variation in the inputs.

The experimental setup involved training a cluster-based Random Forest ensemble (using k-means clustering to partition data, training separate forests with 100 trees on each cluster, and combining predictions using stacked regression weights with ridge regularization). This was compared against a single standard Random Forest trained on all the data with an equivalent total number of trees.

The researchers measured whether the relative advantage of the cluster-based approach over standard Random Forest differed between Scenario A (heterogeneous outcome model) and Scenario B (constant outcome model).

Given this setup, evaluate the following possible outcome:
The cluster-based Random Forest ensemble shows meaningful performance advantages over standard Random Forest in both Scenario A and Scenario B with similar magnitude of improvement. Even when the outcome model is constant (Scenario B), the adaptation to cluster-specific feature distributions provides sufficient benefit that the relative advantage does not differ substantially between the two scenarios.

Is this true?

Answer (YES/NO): YES